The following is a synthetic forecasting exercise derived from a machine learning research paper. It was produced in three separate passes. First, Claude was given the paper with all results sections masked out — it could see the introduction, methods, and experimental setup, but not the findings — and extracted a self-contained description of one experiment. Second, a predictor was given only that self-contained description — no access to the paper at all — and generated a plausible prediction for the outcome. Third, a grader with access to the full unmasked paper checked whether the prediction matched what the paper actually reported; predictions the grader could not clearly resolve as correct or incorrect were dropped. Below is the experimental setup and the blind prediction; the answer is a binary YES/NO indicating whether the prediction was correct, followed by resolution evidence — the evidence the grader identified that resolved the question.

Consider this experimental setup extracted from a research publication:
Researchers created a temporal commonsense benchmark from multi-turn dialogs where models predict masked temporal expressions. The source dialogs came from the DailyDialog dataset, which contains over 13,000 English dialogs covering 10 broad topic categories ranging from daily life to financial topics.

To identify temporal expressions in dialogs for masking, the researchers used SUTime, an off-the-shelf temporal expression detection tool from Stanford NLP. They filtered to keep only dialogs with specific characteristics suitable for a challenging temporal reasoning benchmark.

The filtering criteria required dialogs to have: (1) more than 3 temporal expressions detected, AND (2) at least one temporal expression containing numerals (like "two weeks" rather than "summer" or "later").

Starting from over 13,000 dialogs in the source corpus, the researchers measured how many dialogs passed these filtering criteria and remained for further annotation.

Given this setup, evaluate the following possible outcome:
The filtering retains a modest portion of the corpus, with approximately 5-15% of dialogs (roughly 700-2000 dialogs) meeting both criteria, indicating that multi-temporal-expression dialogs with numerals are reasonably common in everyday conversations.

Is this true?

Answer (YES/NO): YES